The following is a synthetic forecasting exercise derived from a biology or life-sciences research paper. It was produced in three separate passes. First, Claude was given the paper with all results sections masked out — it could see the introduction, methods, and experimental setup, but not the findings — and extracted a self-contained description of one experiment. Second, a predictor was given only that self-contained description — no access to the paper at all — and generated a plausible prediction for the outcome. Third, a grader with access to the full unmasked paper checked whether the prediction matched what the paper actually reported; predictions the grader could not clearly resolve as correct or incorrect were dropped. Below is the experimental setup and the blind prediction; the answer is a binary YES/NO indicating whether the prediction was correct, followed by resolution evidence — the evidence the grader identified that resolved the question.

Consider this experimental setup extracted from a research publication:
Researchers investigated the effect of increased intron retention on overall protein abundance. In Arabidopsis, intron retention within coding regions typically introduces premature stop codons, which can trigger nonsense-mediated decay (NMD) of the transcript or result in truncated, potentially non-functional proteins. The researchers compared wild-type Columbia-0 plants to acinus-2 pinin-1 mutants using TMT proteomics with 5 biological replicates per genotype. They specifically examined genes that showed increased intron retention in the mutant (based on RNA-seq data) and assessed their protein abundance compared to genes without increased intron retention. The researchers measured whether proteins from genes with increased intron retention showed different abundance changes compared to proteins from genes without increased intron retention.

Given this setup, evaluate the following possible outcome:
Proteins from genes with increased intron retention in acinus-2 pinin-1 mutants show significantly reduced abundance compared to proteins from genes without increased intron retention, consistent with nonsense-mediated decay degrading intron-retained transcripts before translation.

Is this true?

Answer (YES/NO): NO